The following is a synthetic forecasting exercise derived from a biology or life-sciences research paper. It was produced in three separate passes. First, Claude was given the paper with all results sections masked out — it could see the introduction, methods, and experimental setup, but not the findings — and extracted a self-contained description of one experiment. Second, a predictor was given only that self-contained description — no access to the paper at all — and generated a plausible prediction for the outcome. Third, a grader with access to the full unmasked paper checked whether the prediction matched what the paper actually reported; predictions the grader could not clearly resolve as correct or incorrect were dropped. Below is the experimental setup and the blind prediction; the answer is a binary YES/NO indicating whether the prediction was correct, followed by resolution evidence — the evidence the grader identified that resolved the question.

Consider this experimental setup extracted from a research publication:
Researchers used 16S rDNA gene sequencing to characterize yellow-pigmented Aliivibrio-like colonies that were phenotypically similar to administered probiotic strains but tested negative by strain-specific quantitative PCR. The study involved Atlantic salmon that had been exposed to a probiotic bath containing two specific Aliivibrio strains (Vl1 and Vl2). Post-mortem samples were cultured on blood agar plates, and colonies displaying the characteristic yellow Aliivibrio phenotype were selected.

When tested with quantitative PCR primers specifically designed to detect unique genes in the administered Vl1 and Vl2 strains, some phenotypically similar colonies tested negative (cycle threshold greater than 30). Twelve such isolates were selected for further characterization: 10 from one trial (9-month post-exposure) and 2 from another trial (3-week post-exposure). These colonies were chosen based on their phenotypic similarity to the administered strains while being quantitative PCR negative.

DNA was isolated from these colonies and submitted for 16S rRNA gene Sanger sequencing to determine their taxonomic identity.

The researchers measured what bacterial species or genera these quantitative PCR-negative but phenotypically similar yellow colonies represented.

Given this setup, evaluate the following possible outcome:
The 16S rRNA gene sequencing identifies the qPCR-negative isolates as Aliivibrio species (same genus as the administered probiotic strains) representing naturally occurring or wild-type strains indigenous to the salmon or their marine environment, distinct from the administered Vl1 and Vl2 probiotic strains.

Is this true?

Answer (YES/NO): YES